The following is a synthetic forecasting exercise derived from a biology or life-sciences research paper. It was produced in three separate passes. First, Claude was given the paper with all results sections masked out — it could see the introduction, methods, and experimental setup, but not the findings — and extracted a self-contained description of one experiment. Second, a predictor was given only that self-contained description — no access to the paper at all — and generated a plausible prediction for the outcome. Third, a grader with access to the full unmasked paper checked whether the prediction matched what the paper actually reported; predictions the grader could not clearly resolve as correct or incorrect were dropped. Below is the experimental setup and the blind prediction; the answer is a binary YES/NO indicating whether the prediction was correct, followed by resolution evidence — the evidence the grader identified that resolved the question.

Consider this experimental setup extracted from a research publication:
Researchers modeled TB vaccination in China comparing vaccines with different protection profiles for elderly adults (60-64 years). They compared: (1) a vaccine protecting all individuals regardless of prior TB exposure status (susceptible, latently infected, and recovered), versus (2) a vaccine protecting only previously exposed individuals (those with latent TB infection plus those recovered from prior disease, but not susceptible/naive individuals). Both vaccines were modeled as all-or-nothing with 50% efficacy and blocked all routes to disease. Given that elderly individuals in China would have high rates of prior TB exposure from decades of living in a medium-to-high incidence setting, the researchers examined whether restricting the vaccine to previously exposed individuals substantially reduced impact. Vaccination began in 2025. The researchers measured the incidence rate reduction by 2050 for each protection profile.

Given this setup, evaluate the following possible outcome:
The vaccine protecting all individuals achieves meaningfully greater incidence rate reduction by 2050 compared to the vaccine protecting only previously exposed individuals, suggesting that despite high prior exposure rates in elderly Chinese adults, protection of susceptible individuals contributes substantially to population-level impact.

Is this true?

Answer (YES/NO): YES